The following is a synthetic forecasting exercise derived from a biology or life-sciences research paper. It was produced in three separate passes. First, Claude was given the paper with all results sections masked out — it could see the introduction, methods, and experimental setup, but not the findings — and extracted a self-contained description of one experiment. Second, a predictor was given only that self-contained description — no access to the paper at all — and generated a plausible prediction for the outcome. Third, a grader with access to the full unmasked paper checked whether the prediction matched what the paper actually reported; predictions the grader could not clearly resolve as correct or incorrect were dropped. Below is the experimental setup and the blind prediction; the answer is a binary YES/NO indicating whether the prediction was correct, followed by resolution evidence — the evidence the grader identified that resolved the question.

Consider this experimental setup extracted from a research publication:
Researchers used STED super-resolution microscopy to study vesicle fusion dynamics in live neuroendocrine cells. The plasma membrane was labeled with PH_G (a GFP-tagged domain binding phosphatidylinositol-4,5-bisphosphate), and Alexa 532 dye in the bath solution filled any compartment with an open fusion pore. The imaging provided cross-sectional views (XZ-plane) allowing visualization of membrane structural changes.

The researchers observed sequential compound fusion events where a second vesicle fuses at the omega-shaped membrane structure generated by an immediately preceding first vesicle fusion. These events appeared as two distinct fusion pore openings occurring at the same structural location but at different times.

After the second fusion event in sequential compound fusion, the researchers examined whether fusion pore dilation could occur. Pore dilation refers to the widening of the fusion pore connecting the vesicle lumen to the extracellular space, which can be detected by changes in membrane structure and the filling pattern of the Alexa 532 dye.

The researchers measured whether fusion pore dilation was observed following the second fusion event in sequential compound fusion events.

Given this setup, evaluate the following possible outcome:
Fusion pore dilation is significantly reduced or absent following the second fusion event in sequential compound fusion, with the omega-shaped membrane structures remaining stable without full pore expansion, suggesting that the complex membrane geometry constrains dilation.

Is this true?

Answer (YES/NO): NO